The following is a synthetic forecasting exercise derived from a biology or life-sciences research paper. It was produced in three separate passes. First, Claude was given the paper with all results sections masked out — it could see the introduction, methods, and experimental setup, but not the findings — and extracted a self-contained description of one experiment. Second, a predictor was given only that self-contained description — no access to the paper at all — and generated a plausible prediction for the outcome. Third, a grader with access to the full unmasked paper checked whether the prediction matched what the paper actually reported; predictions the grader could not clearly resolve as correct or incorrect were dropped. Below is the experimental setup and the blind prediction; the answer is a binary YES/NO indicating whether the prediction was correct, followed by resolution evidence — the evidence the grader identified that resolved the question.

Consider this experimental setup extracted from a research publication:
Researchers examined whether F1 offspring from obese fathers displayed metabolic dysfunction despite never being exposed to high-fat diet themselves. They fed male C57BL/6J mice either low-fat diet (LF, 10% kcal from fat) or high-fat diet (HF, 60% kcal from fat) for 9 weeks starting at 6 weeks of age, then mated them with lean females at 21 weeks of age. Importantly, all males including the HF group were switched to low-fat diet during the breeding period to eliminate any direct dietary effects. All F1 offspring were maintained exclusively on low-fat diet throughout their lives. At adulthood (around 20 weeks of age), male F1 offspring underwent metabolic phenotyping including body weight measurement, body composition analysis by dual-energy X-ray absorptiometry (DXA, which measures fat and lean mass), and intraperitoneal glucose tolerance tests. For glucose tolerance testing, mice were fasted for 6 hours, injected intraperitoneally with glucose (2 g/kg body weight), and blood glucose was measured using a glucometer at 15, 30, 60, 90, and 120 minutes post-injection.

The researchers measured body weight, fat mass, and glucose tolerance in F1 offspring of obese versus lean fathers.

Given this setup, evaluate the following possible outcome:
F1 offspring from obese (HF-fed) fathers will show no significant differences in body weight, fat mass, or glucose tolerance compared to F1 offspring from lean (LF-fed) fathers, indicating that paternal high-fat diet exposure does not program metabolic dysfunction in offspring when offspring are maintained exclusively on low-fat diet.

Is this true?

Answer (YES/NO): NO